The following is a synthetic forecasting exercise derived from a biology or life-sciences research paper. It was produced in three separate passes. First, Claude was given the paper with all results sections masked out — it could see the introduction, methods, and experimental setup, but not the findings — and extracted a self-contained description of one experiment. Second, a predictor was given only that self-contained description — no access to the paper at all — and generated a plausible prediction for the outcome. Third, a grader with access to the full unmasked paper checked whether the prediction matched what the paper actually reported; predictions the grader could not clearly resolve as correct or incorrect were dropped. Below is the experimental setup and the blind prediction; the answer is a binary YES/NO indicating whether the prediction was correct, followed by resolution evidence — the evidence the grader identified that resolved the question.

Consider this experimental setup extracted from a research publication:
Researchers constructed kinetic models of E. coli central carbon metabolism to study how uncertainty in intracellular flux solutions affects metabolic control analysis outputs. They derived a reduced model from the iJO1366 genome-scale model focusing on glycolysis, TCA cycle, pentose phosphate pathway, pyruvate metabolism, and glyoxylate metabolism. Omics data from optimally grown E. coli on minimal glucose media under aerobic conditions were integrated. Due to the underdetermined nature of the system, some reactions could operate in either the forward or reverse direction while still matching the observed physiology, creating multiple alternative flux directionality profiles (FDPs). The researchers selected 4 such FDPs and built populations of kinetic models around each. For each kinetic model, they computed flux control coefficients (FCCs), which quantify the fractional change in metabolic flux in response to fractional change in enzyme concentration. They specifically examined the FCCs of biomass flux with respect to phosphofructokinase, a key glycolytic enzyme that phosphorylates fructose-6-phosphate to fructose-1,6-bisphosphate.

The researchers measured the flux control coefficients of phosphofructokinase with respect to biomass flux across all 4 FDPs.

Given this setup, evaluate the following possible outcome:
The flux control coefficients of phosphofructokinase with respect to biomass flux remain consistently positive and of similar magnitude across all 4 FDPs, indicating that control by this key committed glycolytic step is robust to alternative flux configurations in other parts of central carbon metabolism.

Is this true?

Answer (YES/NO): YES